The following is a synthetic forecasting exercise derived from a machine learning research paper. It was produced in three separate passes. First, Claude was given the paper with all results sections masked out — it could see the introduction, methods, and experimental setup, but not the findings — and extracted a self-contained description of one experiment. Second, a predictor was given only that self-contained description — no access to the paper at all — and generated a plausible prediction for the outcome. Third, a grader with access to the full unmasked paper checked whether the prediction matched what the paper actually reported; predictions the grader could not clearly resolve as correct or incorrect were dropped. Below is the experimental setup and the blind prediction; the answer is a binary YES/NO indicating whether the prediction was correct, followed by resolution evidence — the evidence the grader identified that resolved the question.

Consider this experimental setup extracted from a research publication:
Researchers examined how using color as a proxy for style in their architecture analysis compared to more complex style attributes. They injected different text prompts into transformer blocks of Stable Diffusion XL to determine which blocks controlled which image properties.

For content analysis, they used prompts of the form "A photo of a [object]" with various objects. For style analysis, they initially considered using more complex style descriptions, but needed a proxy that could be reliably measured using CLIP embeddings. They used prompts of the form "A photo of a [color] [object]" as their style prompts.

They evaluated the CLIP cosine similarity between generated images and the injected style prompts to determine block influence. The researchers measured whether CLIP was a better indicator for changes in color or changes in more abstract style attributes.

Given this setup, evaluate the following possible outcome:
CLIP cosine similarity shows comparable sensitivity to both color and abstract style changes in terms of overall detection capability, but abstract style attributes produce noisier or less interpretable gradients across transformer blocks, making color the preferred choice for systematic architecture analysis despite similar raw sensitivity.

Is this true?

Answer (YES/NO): NO